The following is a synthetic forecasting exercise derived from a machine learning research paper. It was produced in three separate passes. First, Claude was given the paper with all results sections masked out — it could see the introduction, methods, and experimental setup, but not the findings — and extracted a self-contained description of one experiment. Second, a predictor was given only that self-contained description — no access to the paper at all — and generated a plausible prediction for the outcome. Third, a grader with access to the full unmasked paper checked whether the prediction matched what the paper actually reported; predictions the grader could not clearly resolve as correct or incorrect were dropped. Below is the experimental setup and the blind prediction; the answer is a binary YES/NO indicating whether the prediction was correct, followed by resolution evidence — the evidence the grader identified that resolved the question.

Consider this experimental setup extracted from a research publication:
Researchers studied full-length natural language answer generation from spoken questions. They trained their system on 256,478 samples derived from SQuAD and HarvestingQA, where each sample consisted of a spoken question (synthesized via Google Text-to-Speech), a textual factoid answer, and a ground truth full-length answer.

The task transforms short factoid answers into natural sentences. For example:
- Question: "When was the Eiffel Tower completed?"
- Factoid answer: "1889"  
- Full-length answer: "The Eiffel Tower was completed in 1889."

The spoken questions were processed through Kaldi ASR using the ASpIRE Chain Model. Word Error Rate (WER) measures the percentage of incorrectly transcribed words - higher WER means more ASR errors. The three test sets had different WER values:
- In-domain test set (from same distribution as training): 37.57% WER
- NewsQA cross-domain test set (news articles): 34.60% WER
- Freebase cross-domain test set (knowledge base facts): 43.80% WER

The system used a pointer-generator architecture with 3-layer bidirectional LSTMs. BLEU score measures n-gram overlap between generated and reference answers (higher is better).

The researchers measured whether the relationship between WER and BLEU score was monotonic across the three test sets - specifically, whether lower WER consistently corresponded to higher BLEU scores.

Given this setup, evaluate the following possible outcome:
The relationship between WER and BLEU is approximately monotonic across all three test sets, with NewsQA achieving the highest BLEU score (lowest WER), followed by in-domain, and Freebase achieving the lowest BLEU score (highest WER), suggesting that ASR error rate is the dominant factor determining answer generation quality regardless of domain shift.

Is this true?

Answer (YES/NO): NO